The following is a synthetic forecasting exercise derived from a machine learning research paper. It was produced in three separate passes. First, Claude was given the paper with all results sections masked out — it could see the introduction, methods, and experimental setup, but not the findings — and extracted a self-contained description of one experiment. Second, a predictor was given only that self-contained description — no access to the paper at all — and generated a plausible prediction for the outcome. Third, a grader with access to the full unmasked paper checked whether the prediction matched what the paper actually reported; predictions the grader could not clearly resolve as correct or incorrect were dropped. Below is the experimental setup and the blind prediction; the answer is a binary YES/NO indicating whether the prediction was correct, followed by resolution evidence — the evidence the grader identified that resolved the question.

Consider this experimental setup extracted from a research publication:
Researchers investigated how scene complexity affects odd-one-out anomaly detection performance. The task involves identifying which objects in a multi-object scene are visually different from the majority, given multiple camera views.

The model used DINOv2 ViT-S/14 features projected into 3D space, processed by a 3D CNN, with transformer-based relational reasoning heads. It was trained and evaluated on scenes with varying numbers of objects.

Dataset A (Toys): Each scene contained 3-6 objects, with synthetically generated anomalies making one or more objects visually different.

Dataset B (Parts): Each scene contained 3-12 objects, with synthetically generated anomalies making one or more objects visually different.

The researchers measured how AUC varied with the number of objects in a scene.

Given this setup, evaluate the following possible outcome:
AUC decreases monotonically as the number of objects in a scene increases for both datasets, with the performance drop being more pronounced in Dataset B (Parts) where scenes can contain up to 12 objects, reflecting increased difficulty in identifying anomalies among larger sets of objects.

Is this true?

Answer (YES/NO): NO